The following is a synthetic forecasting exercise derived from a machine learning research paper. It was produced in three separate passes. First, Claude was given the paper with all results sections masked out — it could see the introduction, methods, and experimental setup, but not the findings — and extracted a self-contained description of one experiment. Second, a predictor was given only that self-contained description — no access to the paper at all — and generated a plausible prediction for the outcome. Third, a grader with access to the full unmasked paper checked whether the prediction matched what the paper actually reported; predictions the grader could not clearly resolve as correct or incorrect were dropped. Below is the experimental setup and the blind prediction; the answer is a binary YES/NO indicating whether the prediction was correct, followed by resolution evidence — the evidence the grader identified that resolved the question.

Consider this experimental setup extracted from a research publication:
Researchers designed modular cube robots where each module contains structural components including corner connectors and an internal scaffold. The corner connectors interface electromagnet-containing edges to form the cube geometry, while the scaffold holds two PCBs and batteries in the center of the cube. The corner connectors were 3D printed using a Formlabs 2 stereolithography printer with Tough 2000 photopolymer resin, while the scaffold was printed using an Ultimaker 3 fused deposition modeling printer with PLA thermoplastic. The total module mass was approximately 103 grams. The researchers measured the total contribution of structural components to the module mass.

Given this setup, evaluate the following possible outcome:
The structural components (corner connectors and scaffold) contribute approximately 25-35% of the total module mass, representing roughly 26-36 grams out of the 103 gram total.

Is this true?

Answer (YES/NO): NO